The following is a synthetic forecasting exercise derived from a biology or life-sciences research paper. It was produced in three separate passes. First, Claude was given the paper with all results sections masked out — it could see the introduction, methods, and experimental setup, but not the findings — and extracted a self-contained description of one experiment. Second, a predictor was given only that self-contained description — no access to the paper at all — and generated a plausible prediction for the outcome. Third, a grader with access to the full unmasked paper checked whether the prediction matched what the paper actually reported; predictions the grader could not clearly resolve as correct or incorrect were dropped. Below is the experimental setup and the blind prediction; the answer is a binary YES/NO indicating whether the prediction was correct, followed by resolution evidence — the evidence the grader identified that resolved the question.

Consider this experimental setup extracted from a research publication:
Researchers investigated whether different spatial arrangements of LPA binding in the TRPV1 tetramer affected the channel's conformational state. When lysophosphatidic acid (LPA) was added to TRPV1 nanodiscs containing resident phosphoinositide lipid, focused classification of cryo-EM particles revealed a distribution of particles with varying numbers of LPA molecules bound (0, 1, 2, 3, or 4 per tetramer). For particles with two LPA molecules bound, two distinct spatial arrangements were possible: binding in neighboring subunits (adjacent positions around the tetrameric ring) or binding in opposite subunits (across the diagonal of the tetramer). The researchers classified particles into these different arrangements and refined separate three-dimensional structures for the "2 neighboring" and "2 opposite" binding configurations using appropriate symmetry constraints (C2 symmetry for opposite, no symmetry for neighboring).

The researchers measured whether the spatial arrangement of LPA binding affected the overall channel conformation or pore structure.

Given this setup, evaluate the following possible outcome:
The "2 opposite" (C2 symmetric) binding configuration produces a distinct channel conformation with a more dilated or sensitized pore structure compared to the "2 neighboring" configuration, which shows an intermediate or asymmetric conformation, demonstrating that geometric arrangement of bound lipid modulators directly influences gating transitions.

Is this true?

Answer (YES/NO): NO